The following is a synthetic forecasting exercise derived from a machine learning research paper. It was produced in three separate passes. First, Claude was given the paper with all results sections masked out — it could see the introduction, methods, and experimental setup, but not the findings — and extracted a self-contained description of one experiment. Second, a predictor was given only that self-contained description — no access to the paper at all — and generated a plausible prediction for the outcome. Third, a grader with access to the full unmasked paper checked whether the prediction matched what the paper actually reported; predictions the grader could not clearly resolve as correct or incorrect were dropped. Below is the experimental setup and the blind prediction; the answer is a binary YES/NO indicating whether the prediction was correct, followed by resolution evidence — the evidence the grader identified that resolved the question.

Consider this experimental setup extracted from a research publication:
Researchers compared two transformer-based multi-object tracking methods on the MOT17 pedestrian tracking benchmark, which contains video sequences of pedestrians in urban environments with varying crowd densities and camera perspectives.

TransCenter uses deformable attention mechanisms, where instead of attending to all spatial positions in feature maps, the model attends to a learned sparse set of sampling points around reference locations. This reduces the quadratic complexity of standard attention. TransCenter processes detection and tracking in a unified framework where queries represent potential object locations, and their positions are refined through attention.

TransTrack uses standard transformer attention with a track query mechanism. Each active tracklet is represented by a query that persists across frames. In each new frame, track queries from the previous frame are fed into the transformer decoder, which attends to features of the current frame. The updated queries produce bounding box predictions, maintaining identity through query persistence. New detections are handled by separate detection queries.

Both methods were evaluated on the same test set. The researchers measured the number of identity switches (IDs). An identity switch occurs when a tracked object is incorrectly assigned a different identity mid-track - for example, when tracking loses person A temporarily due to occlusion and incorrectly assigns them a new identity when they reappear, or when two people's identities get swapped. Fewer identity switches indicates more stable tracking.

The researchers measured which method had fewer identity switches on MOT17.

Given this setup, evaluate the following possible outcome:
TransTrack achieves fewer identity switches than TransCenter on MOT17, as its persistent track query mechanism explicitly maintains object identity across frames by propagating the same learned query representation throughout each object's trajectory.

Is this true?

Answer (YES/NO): YES